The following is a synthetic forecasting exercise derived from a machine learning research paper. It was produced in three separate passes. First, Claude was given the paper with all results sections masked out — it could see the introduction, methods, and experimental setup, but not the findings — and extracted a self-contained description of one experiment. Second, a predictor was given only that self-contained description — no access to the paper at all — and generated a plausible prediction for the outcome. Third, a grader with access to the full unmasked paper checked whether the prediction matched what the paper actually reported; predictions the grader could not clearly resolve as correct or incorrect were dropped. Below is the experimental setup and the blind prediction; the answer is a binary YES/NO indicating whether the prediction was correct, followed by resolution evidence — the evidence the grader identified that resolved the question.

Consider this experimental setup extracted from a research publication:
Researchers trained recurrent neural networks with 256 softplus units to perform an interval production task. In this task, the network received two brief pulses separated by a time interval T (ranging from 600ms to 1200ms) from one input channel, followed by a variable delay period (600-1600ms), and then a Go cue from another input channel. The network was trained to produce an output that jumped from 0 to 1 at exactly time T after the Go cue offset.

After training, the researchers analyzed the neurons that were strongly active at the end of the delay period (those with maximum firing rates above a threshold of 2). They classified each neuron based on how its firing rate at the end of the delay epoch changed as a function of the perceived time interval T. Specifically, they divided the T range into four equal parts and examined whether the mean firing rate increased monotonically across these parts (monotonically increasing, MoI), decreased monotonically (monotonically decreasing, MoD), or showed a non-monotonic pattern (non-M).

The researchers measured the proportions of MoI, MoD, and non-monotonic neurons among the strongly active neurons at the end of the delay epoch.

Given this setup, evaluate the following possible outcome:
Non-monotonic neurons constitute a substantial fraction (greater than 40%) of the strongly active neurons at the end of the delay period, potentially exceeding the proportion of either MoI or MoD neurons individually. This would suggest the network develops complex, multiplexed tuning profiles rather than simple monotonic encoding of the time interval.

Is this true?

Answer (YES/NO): NO